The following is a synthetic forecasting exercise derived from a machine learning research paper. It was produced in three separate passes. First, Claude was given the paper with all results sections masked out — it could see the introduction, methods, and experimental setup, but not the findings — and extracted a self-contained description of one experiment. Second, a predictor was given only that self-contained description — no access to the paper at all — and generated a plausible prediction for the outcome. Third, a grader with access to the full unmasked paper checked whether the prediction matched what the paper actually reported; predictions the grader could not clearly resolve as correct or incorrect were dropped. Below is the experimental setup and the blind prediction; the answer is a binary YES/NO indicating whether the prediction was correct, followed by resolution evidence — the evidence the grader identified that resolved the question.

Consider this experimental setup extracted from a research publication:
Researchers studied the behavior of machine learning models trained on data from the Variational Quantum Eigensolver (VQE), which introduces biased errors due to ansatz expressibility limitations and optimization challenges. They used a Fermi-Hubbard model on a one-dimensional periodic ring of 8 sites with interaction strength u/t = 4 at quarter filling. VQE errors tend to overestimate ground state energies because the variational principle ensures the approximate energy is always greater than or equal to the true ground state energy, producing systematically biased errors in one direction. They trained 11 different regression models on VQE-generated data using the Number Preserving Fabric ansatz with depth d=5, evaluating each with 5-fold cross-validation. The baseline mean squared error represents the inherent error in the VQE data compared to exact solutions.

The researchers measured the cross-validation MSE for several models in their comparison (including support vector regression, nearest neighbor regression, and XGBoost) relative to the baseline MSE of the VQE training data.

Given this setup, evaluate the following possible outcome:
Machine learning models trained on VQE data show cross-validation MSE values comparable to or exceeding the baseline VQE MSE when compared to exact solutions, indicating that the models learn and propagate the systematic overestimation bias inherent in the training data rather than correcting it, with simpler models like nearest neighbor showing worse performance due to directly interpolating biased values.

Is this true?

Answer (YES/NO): NO